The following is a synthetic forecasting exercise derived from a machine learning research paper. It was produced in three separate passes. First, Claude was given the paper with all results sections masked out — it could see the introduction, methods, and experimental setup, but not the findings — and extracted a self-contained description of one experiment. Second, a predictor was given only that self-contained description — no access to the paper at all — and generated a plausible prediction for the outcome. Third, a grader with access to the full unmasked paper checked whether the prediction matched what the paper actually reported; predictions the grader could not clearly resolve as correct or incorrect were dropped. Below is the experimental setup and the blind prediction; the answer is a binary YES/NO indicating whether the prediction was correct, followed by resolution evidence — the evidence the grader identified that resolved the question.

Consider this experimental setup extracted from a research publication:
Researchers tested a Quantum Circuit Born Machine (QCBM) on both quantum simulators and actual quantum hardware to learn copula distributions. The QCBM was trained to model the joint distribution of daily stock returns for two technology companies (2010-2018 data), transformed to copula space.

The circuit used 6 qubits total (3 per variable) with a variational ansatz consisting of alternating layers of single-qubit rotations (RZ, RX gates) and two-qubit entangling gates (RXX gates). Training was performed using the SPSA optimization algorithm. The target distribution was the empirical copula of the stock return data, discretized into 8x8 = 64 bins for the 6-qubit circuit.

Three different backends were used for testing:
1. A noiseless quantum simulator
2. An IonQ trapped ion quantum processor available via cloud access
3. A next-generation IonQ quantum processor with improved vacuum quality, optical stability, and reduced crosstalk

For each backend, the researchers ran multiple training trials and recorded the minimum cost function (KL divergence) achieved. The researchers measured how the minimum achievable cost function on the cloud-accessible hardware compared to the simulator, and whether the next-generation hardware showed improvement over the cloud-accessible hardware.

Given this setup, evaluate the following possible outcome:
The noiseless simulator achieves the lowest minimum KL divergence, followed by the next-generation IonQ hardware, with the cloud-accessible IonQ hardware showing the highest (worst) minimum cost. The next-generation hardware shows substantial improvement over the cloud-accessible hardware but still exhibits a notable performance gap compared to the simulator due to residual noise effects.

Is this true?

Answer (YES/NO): NO